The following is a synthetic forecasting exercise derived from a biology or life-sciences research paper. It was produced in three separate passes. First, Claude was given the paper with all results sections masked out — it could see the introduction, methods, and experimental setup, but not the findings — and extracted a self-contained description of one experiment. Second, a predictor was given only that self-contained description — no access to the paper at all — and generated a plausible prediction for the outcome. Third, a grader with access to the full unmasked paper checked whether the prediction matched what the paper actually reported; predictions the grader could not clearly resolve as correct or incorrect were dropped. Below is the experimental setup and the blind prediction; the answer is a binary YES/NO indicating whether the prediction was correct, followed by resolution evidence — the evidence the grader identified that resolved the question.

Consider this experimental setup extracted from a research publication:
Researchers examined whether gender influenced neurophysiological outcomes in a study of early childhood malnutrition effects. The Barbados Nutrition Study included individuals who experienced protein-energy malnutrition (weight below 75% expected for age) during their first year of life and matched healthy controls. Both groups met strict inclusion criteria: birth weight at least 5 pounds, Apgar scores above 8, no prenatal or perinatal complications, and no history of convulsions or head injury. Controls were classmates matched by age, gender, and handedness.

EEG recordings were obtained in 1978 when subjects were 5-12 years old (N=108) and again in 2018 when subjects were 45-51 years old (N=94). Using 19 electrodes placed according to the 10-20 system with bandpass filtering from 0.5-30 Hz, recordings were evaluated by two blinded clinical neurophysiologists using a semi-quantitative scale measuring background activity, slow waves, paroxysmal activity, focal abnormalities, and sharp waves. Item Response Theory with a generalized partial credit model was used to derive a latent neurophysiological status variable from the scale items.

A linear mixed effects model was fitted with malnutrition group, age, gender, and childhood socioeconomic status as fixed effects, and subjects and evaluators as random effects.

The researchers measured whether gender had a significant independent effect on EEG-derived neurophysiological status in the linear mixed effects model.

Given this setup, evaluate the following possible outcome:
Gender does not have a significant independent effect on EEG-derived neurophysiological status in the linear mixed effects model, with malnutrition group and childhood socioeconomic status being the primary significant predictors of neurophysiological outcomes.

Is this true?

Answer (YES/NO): NO